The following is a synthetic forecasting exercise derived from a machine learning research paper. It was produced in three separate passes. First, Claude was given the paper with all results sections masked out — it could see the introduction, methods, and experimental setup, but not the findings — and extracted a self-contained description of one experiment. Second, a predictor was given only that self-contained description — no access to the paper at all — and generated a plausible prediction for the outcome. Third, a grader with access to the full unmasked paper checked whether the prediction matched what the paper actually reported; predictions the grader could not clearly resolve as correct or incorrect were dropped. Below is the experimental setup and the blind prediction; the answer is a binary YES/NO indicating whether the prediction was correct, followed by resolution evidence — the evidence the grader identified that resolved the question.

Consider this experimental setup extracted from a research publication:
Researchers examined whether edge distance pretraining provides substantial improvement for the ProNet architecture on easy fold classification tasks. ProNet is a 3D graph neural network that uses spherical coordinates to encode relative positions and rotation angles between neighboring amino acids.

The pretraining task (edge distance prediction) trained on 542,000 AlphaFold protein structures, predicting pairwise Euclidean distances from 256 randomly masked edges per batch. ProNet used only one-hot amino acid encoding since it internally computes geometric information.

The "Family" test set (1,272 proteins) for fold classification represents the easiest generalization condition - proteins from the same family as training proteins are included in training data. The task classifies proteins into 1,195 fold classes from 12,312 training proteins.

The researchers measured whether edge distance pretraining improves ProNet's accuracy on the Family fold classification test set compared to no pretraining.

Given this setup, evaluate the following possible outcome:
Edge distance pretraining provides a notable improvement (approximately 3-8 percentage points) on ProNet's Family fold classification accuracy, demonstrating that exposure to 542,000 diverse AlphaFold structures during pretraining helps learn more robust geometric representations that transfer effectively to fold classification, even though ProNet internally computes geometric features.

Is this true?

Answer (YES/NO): NO